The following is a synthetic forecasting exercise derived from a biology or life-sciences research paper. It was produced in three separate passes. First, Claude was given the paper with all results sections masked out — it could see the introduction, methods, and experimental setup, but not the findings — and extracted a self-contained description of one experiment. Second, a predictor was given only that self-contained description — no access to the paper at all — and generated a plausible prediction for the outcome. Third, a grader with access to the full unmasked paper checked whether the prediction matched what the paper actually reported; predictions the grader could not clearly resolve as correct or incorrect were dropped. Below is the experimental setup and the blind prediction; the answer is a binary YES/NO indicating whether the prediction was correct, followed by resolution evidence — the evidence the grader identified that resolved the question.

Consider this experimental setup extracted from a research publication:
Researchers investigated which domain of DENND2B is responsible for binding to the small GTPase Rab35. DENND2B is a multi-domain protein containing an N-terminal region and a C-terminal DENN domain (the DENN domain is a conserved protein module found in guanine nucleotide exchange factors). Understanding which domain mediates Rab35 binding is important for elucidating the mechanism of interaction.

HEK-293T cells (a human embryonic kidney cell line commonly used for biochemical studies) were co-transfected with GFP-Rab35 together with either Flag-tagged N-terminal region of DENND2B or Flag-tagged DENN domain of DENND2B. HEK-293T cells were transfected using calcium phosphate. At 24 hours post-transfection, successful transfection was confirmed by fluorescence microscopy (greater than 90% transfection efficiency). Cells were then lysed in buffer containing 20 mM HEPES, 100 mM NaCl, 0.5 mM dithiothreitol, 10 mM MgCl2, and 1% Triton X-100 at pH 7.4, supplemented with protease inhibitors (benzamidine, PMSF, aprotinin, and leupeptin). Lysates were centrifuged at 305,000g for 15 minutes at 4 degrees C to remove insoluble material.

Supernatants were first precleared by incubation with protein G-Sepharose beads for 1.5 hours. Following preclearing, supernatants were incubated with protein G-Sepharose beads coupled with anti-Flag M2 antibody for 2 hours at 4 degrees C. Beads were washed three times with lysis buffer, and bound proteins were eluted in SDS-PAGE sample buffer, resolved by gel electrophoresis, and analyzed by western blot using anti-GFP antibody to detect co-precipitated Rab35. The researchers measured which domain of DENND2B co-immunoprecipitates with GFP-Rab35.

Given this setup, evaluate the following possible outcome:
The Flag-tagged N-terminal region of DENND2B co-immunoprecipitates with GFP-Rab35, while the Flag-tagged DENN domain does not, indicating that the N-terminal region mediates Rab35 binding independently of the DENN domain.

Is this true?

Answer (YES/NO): NO